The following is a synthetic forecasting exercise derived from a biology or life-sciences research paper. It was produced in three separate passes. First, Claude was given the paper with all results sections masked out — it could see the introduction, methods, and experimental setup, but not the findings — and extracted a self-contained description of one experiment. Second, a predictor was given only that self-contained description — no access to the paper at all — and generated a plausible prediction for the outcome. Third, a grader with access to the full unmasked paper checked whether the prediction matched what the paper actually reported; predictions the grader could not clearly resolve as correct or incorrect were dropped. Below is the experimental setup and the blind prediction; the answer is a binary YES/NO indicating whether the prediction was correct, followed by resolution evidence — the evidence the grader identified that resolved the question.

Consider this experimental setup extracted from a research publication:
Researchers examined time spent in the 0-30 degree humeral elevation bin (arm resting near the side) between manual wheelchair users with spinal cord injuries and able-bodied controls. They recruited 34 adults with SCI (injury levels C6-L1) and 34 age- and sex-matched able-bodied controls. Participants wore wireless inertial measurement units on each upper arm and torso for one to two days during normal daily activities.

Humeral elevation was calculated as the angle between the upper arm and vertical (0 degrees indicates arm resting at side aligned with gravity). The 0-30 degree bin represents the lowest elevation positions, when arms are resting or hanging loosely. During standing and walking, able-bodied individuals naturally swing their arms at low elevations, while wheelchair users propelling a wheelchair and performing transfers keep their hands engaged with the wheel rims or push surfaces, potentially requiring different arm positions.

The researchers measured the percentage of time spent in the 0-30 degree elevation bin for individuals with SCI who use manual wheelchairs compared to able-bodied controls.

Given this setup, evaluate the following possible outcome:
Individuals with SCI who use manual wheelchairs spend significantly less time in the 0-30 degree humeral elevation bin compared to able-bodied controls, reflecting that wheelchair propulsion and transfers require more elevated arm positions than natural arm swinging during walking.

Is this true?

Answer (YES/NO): YES